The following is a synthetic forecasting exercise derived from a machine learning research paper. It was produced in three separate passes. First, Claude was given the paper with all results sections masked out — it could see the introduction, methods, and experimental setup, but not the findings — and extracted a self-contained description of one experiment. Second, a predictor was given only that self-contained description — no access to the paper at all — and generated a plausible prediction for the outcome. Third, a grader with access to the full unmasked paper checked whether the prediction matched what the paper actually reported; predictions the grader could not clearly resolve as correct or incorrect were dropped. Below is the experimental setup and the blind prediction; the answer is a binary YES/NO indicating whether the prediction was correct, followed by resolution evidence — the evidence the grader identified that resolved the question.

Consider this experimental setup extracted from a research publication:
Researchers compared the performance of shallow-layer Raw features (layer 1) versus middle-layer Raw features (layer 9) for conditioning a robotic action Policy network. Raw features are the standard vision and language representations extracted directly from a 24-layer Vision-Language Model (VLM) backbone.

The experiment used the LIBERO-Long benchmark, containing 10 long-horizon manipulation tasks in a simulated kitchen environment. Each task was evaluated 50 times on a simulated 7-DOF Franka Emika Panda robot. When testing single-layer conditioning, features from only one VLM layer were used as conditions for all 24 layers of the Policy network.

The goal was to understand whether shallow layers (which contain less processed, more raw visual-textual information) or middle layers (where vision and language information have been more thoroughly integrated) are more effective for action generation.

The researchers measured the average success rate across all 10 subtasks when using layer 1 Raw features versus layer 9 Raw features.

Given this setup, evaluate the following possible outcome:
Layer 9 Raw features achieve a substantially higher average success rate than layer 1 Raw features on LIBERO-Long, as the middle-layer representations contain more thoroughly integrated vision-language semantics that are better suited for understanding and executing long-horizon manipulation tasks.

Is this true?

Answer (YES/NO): NO